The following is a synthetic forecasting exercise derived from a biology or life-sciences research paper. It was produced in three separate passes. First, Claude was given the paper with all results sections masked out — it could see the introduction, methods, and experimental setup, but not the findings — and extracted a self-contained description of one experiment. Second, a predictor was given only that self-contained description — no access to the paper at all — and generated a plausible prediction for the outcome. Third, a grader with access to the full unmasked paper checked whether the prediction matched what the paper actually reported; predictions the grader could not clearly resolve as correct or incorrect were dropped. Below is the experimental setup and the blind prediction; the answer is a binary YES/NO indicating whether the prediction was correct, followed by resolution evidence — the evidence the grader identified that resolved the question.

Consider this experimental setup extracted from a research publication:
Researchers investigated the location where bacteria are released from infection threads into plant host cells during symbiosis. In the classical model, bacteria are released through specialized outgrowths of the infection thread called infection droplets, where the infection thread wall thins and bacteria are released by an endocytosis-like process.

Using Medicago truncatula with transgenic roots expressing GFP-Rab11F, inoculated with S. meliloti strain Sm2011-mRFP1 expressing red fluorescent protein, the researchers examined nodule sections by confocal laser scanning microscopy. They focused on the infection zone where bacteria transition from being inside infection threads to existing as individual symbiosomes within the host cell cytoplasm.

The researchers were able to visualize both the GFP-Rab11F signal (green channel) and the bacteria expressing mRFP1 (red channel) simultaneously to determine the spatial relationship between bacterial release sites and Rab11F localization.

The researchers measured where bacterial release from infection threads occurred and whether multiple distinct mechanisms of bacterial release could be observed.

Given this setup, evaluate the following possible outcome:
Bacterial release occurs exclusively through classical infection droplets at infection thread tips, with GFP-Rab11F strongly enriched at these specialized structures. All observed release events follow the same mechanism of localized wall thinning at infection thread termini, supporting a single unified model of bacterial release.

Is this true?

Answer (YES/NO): NO